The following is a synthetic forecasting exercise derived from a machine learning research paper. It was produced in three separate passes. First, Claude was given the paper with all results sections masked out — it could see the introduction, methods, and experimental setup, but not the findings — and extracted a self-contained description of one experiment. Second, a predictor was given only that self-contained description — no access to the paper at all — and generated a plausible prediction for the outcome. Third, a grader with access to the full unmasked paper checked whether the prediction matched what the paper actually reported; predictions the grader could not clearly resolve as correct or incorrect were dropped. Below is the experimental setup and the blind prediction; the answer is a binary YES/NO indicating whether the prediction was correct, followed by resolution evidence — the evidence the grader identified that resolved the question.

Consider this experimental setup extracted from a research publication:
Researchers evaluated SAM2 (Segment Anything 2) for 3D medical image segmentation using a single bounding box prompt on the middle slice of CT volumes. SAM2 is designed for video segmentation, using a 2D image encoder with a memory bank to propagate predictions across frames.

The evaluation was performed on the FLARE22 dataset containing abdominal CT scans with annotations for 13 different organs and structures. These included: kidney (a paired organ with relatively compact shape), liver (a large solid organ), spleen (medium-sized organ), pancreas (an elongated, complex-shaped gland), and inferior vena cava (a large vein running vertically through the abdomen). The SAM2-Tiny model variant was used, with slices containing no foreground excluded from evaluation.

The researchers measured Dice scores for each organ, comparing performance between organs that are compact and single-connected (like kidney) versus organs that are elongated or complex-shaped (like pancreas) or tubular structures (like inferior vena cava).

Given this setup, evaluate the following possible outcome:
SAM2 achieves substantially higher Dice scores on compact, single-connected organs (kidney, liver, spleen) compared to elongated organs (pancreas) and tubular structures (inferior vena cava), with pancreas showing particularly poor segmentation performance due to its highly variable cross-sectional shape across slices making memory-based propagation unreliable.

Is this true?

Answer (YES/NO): YES